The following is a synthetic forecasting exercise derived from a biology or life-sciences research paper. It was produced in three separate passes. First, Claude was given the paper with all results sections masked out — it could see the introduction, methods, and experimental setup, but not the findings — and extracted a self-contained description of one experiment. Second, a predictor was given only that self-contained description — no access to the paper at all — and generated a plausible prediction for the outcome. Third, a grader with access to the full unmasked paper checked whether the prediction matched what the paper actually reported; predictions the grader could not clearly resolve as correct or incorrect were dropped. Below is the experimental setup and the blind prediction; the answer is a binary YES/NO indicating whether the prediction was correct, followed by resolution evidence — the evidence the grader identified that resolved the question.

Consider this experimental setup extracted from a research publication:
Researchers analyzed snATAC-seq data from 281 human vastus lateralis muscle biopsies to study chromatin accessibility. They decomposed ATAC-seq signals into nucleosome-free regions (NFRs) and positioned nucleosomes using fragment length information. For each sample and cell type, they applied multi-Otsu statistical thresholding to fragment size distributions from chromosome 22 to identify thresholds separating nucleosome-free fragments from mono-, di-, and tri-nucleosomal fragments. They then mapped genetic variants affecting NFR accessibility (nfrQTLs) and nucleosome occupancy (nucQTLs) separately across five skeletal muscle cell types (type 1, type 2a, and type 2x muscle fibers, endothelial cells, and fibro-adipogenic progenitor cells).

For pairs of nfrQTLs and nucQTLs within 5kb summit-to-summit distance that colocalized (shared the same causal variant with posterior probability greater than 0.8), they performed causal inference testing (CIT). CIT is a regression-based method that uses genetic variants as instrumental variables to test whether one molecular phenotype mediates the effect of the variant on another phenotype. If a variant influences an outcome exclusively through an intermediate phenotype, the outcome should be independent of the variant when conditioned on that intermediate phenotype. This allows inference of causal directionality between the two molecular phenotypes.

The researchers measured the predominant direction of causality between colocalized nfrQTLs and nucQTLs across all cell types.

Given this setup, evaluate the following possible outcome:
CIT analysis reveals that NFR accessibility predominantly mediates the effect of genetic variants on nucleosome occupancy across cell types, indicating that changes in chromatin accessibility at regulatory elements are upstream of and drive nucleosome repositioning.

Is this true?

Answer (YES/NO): YES